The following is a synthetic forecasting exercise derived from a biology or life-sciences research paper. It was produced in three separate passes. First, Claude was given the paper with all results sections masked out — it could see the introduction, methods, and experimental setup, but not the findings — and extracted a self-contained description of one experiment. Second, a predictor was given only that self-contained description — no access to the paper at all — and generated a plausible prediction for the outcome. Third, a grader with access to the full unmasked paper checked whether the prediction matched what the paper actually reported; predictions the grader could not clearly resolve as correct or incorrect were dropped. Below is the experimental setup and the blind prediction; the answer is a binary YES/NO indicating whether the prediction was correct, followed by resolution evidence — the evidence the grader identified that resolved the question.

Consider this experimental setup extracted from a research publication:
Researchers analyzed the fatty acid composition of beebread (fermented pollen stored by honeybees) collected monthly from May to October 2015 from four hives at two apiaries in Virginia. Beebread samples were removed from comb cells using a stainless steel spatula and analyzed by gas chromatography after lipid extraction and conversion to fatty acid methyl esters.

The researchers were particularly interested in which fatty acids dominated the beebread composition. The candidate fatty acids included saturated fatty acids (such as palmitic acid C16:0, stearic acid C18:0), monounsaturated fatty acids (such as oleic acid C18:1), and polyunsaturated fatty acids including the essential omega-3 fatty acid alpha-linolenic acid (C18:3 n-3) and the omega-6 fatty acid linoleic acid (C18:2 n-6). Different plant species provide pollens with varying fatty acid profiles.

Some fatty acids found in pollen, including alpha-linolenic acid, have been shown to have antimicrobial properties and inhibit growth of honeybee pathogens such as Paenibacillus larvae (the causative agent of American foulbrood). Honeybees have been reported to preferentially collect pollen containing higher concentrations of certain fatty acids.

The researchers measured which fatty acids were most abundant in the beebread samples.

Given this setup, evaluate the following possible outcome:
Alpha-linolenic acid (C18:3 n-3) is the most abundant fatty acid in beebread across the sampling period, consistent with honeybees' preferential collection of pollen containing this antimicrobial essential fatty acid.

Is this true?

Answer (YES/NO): YES